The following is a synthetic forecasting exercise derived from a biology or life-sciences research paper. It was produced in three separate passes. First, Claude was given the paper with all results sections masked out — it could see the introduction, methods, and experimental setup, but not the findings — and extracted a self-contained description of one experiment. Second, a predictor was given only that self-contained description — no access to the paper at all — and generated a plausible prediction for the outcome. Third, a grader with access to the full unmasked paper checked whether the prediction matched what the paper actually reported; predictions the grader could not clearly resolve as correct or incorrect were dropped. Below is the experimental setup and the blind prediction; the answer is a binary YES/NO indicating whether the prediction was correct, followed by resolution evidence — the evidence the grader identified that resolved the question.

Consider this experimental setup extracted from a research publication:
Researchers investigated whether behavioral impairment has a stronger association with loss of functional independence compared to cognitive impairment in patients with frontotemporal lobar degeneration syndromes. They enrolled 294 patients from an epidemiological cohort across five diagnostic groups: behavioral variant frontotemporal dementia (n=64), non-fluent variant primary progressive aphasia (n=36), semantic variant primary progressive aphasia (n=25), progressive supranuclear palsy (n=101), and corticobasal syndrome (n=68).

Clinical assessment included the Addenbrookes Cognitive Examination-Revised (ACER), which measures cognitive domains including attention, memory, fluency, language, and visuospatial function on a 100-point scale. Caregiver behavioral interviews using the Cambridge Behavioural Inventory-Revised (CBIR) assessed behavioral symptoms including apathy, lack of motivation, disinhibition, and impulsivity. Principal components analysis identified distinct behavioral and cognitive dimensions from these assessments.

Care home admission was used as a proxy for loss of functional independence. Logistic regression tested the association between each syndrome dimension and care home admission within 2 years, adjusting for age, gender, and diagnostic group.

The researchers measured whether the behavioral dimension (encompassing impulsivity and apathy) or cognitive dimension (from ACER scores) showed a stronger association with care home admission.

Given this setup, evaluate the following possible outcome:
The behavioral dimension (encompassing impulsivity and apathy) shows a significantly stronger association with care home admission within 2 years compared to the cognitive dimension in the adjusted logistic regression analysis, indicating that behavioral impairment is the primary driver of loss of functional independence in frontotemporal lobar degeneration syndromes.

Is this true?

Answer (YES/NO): YES